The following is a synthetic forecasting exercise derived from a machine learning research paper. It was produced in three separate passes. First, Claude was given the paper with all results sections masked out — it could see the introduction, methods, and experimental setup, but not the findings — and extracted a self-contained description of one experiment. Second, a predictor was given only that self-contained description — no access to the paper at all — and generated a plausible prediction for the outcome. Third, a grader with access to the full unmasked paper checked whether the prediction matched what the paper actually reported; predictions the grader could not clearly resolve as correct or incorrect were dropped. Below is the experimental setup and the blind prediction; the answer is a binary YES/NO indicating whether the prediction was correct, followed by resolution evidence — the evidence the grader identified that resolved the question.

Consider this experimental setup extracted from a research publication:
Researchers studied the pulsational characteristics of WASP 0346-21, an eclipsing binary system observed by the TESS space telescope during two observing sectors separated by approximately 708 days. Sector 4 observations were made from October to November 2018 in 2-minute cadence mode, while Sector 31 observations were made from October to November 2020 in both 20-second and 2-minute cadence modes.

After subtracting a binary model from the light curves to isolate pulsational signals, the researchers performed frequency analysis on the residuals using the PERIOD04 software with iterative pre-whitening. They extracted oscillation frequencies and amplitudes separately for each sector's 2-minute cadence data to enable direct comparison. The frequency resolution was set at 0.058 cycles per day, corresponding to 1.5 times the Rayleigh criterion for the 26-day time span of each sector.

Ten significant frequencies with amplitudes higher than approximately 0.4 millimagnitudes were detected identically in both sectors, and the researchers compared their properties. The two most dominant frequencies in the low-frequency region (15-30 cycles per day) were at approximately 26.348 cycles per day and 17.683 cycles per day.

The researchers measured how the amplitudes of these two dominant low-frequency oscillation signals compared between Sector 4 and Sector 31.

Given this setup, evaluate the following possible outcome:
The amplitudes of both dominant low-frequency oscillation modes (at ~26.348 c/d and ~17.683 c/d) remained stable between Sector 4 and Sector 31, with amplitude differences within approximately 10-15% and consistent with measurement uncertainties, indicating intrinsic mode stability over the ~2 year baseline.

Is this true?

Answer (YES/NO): NO